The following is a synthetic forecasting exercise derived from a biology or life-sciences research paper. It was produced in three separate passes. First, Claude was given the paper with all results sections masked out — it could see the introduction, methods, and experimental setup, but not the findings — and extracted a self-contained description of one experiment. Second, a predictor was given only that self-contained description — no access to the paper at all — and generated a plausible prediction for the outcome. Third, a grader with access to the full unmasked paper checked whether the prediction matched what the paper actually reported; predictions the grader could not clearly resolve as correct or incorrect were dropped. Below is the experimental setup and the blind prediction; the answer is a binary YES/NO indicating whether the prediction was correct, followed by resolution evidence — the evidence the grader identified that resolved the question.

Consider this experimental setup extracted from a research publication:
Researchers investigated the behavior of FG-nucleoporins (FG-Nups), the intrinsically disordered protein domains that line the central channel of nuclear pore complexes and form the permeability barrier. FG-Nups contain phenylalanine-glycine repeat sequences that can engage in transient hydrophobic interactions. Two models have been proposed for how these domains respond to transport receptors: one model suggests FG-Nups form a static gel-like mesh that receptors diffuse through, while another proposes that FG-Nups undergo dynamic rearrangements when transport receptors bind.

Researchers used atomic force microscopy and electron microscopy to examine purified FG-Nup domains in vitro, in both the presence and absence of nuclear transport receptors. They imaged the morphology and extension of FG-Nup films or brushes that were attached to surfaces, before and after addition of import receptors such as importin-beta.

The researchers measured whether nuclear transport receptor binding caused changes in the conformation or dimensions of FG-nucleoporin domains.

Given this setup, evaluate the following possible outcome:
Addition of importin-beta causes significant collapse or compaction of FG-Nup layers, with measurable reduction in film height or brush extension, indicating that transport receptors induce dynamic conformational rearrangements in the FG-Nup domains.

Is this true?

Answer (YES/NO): YES